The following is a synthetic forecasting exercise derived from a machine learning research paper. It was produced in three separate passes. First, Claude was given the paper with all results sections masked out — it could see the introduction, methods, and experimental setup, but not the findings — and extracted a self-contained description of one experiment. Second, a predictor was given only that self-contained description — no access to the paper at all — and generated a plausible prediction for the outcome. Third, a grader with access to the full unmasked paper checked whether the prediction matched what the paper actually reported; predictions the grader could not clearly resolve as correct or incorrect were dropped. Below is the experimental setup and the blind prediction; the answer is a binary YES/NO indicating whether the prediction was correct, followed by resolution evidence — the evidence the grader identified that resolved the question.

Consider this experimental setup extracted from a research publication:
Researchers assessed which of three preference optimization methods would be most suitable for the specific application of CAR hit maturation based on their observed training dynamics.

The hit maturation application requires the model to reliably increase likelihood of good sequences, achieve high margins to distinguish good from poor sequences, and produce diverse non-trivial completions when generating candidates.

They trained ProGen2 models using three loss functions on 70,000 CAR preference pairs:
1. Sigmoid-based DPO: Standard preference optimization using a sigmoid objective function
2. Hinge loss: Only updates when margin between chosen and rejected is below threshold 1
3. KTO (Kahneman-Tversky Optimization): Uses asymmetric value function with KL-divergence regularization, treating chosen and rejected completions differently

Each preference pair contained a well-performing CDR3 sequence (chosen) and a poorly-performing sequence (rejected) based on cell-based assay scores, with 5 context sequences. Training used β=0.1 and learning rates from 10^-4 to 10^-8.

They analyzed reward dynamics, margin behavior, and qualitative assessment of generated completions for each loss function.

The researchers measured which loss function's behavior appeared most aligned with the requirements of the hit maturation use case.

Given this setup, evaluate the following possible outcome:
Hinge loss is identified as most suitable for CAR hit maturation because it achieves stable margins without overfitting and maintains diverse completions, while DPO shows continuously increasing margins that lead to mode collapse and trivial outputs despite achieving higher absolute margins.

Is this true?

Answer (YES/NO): NO